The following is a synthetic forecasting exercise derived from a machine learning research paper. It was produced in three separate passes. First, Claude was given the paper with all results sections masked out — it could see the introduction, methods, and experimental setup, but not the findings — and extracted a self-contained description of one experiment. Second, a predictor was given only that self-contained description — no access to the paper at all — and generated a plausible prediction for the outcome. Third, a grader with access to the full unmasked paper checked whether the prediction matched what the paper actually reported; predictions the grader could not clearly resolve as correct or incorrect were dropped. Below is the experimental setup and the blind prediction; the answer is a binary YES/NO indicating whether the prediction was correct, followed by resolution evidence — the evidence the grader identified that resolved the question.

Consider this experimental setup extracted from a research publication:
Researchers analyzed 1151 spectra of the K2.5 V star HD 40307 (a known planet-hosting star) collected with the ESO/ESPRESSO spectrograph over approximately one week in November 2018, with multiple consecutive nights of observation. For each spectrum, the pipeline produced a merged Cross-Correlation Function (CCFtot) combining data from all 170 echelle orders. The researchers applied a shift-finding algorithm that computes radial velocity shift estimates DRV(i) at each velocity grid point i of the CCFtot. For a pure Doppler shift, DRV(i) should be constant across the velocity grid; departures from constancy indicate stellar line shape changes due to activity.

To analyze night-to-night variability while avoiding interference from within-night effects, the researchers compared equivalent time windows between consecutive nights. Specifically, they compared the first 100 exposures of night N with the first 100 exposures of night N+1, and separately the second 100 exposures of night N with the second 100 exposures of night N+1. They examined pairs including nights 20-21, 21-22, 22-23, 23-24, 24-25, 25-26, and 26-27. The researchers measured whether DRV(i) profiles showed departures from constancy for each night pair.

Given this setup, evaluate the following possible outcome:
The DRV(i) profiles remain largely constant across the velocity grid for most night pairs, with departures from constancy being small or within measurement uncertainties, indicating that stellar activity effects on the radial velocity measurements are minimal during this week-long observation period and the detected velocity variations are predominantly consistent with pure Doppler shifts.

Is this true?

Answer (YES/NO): NO